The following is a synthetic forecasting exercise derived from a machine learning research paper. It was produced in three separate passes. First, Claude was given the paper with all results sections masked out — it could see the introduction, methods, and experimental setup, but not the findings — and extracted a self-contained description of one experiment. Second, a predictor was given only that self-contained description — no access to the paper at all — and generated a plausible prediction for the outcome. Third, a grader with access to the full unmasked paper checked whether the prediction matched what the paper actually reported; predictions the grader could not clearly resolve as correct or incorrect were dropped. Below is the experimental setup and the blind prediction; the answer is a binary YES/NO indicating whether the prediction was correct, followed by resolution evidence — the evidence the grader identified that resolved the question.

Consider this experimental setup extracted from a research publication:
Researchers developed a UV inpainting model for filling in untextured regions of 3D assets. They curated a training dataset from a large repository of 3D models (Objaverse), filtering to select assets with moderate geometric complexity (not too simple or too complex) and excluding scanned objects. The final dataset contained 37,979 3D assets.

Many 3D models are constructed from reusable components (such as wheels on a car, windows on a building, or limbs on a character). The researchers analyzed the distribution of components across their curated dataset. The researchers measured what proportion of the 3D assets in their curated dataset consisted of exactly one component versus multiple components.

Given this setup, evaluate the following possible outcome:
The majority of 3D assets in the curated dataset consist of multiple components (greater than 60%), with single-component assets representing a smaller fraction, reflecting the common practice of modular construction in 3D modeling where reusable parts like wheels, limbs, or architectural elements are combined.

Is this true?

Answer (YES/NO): YES